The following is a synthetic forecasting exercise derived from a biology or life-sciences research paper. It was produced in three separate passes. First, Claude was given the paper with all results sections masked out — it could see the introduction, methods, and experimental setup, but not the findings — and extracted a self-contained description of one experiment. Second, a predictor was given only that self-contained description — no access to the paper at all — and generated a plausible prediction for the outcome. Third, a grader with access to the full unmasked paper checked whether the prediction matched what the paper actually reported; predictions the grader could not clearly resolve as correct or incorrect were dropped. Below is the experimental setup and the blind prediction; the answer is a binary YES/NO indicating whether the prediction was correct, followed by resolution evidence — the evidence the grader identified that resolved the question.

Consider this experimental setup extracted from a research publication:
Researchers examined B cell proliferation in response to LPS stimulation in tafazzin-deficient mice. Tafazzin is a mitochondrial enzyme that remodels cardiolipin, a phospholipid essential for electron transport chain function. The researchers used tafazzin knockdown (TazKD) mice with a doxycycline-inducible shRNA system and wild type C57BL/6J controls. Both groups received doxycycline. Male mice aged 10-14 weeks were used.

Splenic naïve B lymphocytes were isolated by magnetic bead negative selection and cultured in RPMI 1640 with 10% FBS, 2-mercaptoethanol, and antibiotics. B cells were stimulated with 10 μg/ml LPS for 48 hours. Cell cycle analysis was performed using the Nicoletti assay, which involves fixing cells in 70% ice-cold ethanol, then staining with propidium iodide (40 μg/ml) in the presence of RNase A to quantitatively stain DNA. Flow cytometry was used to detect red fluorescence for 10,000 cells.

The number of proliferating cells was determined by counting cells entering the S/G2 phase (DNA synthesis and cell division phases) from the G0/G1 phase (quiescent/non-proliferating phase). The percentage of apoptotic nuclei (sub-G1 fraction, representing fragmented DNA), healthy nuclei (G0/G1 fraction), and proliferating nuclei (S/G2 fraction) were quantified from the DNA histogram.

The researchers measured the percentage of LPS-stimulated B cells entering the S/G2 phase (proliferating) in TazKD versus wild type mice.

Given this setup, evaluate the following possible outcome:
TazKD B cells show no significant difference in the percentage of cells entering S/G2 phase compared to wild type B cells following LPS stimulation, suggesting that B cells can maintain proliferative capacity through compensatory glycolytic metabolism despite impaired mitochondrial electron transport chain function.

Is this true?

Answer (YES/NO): NO